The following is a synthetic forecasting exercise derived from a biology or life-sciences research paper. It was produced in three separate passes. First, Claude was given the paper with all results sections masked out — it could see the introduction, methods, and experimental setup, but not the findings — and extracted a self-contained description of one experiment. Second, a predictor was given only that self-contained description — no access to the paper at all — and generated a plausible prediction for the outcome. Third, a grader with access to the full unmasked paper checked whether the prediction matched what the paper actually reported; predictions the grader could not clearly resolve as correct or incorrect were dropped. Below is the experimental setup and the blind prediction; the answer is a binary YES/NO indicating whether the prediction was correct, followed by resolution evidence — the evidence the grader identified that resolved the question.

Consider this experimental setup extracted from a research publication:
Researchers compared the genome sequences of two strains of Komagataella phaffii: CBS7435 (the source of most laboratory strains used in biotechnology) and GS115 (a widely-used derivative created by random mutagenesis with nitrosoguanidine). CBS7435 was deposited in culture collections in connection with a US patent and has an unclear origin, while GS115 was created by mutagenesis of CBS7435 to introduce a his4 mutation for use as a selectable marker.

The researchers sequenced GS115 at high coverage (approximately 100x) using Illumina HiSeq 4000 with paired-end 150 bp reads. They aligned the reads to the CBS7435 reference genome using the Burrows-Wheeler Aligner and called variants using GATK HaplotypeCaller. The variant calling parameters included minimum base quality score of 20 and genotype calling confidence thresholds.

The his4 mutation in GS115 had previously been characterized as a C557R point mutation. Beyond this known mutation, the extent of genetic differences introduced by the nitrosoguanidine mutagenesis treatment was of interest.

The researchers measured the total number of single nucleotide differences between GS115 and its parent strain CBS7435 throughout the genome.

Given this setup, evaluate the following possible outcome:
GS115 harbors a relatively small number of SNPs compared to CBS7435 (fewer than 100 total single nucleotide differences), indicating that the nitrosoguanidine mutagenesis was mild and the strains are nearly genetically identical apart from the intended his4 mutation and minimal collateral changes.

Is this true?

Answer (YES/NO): YES